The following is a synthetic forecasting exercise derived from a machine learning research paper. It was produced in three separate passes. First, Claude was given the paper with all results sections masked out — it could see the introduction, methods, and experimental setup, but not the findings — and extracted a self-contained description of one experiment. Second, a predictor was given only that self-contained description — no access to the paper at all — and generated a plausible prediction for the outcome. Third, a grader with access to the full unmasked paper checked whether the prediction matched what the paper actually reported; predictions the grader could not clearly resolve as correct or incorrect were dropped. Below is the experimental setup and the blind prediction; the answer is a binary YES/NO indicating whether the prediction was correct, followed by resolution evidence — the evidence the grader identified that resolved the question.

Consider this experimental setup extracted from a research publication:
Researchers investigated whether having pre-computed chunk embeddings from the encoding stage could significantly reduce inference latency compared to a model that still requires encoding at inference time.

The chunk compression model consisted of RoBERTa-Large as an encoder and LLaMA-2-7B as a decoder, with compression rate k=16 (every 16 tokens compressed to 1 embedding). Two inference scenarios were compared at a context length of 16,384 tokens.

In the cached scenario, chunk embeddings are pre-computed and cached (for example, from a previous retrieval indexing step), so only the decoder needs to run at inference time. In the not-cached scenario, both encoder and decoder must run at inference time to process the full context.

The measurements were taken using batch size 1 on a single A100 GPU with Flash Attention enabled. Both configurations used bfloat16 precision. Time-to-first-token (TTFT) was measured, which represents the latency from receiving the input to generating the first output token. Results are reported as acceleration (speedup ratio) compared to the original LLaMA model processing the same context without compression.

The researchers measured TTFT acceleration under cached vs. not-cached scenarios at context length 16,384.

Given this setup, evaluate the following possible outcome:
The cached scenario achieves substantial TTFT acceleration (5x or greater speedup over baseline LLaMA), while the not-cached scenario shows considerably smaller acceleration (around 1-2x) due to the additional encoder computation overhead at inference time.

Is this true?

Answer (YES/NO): NO